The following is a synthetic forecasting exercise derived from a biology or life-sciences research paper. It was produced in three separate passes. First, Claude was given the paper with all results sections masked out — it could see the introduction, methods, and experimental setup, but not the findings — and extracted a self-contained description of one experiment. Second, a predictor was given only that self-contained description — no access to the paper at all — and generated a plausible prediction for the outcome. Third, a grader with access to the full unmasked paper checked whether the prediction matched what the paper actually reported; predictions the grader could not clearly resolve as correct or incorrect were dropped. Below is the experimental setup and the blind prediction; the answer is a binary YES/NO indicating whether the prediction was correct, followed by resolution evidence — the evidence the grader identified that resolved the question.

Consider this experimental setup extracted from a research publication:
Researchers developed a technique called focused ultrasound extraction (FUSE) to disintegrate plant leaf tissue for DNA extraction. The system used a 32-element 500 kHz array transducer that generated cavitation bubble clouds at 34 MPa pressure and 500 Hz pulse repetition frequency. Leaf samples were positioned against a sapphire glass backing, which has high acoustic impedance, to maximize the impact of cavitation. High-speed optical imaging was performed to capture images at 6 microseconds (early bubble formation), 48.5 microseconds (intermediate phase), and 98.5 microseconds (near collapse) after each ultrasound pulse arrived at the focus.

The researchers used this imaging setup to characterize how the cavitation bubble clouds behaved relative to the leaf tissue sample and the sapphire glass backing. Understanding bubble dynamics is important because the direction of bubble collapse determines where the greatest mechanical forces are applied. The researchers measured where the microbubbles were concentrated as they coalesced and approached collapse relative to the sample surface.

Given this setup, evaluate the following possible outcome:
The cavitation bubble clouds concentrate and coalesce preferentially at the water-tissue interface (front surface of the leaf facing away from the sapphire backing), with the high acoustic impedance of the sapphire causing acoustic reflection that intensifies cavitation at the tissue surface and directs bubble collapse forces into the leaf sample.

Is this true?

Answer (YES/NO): YES